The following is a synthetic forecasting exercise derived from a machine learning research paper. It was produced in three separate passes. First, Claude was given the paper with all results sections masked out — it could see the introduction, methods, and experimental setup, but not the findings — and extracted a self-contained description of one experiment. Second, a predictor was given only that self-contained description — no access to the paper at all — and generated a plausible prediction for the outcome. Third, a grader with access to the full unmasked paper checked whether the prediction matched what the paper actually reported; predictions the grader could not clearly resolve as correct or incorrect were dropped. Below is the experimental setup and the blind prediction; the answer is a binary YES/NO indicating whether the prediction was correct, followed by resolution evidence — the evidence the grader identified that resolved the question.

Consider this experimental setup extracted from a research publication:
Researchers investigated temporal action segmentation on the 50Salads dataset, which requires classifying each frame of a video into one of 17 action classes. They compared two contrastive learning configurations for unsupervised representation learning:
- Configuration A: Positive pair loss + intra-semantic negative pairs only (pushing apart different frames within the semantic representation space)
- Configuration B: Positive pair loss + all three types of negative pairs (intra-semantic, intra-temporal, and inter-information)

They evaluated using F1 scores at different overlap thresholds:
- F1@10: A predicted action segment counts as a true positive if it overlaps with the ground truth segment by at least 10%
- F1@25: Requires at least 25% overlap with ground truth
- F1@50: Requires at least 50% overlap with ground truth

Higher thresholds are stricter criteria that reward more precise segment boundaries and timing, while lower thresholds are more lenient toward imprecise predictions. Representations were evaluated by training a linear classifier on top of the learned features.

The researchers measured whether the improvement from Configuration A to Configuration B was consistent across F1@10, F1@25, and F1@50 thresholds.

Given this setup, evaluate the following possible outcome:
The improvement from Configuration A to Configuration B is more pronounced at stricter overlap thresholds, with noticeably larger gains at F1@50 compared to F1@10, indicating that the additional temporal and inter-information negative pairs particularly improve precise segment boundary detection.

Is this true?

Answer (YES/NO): NO